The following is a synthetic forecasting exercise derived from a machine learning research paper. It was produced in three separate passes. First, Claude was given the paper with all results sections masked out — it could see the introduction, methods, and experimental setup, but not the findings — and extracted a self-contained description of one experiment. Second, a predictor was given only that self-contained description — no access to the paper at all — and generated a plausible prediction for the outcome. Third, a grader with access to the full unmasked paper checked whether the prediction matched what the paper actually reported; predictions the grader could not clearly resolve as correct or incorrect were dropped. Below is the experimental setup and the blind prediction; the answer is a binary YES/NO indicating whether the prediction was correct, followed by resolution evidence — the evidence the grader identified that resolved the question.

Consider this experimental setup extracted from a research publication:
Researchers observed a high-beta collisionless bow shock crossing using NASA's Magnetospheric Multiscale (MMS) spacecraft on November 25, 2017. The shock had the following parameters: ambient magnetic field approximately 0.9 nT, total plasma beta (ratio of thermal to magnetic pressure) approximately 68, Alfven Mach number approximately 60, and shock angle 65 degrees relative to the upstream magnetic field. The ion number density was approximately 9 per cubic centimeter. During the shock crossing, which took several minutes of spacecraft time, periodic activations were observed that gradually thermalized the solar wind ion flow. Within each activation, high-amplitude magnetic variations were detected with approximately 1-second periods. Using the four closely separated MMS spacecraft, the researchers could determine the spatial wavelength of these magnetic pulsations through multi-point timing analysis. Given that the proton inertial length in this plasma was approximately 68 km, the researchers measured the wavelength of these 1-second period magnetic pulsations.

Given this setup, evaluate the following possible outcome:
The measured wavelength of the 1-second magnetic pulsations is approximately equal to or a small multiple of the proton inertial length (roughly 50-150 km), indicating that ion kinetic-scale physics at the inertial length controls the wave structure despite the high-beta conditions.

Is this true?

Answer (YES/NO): YES